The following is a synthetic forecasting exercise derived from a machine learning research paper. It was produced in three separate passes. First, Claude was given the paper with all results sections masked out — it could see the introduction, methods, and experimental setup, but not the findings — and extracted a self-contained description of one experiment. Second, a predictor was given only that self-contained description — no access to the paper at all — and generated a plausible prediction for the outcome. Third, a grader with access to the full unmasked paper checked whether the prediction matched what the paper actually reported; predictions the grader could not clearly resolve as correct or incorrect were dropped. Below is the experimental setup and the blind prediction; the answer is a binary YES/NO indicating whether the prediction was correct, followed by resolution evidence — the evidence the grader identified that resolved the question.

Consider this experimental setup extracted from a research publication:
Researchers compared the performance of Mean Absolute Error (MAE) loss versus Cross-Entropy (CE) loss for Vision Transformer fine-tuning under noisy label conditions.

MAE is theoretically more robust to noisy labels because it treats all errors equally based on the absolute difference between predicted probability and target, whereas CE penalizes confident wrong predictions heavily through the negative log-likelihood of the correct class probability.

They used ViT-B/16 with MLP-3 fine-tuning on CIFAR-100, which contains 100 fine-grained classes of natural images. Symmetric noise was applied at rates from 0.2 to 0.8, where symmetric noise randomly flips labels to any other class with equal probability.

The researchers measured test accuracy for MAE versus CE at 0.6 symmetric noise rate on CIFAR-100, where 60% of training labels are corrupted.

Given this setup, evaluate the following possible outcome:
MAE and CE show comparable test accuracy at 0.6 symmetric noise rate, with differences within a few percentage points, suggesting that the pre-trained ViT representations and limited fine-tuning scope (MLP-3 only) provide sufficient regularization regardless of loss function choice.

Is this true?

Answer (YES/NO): NO